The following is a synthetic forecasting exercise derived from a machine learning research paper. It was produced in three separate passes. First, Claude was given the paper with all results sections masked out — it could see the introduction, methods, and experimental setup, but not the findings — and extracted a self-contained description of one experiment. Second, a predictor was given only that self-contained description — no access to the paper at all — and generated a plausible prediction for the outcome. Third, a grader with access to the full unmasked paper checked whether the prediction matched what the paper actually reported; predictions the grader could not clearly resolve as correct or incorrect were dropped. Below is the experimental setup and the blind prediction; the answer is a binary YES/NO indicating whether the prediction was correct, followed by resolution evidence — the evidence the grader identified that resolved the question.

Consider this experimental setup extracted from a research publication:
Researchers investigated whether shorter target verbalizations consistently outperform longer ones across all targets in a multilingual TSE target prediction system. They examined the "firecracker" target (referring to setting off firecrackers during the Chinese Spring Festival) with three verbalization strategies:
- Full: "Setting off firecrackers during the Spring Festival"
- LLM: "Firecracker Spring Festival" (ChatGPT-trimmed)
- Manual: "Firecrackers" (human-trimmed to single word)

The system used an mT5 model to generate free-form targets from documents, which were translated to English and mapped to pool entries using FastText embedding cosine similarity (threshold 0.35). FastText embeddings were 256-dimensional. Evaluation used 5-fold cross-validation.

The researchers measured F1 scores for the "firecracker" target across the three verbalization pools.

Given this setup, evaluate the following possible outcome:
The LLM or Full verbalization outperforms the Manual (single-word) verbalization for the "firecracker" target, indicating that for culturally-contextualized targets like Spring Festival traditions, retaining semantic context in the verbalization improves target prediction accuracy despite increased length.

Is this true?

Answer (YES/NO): YES